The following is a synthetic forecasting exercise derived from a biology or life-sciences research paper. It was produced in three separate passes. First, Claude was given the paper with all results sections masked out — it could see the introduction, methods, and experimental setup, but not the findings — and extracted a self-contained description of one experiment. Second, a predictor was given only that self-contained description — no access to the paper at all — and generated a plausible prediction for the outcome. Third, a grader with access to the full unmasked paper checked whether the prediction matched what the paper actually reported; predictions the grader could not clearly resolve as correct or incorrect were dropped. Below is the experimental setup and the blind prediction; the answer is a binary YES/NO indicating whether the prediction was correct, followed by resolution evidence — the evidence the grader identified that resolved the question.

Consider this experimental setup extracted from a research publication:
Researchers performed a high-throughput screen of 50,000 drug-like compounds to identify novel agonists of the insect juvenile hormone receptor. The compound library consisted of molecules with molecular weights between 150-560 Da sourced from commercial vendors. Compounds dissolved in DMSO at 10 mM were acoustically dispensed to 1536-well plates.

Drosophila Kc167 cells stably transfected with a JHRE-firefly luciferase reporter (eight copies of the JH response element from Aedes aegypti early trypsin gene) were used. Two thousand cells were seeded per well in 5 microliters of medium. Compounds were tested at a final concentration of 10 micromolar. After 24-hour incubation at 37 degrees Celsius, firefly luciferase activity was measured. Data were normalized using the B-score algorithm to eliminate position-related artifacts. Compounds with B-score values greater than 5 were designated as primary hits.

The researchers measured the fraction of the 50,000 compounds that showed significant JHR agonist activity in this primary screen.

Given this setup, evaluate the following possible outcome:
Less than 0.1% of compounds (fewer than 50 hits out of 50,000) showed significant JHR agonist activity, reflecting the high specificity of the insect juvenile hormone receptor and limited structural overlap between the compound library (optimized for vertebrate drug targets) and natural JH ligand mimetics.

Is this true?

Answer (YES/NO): NO